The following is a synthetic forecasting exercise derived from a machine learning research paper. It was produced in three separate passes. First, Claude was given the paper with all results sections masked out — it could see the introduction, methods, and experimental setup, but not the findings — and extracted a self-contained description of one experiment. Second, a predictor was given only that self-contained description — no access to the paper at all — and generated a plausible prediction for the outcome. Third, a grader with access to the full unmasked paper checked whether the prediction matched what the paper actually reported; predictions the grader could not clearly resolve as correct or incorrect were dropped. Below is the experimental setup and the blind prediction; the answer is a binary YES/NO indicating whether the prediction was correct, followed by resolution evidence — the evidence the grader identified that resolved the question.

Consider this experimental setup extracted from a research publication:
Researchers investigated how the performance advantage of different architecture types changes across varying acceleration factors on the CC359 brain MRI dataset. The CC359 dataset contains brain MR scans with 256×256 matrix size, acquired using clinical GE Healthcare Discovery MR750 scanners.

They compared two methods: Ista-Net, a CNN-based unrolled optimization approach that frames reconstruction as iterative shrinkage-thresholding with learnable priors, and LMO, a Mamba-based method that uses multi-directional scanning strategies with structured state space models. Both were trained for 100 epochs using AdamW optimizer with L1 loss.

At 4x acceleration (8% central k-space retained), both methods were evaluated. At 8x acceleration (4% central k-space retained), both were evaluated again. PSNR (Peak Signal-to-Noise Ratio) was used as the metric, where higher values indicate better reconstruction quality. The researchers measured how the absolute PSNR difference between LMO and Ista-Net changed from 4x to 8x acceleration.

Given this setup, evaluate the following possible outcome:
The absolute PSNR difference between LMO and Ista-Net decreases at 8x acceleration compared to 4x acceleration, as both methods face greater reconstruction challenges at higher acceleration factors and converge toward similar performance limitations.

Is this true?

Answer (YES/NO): YES